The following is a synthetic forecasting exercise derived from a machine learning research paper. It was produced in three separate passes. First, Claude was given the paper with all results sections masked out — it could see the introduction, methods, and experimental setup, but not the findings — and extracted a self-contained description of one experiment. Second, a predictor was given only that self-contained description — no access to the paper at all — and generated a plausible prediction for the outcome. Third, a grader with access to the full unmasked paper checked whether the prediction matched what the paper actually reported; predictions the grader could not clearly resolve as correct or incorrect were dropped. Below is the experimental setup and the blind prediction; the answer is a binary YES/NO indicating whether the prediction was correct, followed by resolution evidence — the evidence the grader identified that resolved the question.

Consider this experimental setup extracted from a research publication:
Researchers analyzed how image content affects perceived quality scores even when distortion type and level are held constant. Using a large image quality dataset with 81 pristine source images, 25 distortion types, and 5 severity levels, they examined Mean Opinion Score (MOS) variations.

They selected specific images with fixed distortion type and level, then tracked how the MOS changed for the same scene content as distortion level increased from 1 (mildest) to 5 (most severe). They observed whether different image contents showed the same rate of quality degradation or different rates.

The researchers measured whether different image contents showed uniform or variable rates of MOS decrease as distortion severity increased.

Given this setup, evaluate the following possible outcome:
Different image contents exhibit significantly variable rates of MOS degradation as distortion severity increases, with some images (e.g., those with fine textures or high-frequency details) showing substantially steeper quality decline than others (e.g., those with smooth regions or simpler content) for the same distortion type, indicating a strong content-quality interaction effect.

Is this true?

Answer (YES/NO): NO